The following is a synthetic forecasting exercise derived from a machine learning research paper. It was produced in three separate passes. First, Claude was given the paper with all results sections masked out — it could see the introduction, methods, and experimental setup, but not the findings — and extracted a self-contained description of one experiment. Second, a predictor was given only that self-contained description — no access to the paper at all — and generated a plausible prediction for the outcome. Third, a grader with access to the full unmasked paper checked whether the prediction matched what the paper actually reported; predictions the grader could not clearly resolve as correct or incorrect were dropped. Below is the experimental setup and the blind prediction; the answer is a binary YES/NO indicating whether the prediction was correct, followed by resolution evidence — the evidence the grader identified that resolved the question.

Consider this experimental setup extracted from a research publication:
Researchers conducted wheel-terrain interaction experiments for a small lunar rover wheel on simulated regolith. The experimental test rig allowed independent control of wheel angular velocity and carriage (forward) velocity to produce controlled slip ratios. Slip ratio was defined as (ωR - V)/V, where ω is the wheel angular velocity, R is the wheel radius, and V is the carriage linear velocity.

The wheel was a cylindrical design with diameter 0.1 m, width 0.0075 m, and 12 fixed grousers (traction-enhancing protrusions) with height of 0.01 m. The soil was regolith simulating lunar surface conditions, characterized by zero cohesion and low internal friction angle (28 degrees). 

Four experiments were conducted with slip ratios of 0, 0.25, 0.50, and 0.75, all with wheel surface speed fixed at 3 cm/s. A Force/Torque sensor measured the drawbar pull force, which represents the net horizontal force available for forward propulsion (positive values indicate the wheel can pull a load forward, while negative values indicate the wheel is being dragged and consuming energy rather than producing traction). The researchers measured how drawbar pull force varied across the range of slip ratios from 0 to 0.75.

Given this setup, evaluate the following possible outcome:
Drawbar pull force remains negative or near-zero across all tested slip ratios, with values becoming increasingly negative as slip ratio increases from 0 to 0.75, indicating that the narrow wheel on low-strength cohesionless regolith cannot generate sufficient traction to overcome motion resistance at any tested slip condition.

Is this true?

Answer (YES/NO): NO